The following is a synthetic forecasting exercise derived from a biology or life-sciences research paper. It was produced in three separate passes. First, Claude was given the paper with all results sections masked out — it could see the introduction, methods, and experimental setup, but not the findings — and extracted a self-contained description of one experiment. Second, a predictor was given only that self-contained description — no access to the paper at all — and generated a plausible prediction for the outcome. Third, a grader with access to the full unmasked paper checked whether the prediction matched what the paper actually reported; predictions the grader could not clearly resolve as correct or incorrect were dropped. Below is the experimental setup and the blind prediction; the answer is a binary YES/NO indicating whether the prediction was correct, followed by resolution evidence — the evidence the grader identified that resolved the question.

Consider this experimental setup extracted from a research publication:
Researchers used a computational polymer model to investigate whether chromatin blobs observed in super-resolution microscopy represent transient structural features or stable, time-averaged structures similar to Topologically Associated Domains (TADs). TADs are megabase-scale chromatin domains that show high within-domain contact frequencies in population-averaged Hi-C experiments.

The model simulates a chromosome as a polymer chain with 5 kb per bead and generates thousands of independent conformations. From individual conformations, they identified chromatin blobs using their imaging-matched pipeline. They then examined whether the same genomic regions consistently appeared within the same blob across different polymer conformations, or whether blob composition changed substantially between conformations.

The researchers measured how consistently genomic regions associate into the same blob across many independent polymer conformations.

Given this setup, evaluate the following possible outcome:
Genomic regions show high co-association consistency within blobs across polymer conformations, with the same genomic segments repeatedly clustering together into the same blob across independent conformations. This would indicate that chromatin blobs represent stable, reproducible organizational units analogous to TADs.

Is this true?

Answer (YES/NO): NO